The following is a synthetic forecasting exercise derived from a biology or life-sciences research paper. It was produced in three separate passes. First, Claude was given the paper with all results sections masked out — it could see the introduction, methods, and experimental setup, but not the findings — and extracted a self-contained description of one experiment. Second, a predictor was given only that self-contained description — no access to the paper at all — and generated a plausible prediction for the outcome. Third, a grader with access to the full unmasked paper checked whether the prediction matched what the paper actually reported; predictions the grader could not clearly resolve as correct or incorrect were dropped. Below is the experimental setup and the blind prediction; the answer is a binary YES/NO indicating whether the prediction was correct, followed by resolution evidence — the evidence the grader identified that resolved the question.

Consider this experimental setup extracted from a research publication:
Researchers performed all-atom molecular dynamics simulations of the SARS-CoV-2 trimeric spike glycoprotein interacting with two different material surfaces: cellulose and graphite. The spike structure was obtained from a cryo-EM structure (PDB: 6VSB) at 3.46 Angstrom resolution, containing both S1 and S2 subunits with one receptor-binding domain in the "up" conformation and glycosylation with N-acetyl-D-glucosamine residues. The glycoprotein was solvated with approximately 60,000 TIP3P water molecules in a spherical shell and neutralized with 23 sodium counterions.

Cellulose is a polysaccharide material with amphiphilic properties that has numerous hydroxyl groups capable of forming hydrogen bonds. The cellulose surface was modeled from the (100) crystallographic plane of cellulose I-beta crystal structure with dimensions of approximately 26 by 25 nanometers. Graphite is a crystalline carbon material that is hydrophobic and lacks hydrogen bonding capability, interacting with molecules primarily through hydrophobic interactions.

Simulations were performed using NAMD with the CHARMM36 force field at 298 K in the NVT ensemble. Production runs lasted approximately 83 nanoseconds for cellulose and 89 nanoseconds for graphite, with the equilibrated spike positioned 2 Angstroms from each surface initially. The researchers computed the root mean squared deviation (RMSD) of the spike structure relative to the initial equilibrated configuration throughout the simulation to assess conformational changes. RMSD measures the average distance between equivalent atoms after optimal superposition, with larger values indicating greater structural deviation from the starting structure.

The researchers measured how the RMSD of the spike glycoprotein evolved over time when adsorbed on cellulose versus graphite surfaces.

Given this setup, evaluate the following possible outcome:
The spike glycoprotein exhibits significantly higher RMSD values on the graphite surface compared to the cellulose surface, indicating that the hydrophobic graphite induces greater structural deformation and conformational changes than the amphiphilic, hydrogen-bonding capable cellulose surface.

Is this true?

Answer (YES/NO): YES